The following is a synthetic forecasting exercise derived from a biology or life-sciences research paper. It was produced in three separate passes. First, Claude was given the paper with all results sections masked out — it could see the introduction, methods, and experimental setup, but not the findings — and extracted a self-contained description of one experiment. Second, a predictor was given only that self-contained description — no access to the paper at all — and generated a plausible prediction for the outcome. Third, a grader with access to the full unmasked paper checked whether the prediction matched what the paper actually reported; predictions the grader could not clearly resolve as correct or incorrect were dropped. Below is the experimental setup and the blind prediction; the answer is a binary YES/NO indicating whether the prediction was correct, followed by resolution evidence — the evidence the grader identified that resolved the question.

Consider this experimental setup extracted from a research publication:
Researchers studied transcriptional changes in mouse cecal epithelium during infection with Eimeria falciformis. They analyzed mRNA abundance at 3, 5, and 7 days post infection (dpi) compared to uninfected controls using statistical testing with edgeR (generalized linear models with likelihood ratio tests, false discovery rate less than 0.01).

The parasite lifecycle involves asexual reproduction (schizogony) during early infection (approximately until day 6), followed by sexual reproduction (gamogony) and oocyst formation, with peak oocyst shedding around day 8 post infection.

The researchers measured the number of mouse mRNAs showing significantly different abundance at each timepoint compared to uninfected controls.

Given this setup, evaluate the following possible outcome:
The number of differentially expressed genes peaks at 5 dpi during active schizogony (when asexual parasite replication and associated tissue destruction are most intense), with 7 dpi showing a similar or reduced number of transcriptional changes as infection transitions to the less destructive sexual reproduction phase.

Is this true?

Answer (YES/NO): NO